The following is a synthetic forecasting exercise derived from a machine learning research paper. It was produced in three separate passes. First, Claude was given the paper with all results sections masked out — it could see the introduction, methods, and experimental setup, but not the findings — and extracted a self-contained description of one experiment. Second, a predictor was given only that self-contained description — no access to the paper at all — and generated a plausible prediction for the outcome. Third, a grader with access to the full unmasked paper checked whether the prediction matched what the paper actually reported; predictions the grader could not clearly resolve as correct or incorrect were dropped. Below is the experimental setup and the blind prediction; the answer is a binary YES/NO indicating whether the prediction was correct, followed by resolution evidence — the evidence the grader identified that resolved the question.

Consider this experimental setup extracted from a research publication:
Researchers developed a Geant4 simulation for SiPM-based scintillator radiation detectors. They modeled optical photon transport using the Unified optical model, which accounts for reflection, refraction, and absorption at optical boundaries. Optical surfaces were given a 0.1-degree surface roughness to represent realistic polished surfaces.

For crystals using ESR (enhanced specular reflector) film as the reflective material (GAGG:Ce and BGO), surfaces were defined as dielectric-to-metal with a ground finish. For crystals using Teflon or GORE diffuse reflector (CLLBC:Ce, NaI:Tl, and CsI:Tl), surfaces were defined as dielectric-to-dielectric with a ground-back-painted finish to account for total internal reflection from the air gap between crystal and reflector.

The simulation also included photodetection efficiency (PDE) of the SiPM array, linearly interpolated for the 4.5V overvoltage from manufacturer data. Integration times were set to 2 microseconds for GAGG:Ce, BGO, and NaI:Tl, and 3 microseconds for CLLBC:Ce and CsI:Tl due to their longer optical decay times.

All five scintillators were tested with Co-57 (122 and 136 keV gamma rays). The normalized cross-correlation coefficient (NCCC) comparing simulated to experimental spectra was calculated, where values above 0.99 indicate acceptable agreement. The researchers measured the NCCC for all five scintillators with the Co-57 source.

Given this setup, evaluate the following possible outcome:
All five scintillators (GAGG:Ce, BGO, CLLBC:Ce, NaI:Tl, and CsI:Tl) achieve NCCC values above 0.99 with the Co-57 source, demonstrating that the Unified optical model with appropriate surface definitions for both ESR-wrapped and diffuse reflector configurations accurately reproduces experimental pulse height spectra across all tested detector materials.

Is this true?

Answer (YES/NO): YES